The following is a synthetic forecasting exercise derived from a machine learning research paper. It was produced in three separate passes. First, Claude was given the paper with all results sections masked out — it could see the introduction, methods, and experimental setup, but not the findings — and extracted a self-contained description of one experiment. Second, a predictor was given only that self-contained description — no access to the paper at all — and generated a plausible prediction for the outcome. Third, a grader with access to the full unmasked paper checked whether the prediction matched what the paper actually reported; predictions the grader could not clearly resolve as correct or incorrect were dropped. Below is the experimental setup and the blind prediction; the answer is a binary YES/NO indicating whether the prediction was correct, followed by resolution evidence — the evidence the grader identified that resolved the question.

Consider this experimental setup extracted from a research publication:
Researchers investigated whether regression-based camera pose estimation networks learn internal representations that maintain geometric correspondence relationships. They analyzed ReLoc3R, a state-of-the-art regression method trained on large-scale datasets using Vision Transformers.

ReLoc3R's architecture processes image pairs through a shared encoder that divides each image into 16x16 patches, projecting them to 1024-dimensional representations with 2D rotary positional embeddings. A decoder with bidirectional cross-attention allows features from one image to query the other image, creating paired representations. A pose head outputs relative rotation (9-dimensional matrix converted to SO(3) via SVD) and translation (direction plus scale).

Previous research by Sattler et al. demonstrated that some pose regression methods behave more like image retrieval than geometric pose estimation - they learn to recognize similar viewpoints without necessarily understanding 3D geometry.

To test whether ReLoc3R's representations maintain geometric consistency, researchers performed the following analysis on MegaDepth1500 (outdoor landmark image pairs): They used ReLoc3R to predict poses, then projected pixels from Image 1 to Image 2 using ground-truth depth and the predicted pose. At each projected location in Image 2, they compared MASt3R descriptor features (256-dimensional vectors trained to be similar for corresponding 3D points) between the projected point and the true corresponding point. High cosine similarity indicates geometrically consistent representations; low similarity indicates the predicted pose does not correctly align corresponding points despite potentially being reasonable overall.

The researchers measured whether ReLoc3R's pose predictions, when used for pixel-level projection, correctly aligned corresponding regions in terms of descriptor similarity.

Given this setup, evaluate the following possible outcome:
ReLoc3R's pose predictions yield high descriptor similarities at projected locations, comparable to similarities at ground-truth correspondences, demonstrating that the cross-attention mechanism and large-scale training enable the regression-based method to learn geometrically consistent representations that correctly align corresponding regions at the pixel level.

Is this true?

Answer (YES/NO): NO